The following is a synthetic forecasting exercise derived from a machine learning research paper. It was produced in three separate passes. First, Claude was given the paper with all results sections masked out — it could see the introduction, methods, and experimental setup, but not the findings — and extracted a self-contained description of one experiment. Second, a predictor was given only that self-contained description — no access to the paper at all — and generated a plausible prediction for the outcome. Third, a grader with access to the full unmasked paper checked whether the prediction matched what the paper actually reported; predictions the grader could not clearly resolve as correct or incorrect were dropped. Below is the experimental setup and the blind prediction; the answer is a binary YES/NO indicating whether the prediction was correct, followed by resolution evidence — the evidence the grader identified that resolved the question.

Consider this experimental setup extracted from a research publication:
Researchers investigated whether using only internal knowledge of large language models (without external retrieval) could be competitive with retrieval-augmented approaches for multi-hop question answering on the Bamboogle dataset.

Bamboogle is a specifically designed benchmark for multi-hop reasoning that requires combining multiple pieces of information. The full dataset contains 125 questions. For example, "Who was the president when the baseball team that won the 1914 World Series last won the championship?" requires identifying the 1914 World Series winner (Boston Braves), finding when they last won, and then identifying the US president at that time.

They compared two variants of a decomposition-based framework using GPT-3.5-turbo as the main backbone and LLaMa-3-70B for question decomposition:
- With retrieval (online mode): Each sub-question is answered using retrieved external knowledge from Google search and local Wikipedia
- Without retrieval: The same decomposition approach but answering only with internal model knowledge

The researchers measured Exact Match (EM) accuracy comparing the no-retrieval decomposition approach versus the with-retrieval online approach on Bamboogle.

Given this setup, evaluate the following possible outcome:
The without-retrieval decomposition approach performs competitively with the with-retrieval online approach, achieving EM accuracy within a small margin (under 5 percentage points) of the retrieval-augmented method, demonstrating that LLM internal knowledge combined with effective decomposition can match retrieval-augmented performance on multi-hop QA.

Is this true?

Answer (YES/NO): YES